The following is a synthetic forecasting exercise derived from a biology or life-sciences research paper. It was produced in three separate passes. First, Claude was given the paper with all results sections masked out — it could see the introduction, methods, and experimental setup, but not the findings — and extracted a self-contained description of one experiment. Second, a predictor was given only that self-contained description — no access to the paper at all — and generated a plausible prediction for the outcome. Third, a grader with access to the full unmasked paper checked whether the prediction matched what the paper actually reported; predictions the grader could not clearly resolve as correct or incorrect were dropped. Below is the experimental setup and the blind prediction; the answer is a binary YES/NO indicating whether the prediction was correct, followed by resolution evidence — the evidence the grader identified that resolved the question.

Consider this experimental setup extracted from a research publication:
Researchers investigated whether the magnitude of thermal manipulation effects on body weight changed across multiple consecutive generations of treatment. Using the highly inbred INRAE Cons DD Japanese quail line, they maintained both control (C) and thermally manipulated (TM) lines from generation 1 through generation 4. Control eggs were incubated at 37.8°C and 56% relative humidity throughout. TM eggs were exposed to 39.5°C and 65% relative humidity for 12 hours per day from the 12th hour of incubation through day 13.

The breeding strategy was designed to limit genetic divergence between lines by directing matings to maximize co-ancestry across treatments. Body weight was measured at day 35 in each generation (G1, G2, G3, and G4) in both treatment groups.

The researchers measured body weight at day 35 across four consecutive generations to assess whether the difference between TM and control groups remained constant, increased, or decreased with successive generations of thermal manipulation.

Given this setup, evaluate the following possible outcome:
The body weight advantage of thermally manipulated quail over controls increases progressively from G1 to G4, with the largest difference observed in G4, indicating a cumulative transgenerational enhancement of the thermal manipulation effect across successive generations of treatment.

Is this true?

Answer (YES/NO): NO